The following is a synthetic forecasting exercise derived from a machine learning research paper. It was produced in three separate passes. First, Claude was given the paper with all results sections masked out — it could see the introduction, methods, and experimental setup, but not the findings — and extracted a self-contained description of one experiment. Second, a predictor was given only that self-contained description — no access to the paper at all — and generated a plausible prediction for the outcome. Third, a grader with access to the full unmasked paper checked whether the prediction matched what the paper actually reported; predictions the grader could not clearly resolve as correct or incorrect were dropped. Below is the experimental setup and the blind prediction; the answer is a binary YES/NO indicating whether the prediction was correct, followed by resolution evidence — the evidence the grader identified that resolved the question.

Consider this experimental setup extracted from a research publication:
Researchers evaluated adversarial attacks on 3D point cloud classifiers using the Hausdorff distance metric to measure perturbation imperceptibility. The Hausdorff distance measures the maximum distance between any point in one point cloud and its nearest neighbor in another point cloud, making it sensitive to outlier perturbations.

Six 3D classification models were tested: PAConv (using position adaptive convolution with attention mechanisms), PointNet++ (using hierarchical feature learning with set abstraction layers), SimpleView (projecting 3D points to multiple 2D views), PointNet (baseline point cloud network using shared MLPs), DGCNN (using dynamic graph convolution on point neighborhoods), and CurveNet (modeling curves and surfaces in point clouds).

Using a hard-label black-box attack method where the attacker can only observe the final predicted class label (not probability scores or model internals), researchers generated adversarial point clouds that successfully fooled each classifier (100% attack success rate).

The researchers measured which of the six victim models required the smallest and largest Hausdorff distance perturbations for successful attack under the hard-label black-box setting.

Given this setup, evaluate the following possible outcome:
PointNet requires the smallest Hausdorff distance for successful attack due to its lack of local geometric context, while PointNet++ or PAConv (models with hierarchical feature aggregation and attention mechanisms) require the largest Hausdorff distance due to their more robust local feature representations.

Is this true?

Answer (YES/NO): NO